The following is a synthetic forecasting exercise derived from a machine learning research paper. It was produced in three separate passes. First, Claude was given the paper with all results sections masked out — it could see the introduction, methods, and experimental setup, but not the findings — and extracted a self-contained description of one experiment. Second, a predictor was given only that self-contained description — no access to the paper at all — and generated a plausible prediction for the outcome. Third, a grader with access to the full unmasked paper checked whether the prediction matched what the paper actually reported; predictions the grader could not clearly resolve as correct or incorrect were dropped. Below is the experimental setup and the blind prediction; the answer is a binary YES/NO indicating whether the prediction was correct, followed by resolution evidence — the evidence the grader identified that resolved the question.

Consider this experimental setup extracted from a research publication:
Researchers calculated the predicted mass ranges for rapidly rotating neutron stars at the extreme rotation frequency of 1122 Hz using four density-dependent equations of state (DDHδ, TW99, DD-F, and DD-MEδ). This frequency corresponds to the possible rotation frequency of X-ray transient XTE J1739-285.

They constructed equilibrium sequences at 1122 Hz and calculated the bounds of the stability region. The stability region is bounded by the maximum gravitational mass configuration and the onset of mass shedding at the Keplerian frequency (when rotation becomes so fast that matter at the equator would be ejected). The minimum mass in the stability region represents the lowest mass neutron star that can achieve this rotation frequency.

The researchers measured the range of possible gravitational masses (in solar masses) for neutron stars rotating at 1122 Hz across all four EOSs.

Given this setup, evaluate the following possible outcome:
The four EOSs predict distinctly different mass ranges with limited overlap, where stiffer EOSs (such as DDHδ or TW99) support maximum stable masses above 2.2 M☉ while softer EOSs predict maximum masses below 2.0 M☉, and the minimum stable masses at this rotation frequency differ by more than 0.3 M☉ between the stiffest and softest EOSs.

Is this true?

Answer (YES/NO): NO